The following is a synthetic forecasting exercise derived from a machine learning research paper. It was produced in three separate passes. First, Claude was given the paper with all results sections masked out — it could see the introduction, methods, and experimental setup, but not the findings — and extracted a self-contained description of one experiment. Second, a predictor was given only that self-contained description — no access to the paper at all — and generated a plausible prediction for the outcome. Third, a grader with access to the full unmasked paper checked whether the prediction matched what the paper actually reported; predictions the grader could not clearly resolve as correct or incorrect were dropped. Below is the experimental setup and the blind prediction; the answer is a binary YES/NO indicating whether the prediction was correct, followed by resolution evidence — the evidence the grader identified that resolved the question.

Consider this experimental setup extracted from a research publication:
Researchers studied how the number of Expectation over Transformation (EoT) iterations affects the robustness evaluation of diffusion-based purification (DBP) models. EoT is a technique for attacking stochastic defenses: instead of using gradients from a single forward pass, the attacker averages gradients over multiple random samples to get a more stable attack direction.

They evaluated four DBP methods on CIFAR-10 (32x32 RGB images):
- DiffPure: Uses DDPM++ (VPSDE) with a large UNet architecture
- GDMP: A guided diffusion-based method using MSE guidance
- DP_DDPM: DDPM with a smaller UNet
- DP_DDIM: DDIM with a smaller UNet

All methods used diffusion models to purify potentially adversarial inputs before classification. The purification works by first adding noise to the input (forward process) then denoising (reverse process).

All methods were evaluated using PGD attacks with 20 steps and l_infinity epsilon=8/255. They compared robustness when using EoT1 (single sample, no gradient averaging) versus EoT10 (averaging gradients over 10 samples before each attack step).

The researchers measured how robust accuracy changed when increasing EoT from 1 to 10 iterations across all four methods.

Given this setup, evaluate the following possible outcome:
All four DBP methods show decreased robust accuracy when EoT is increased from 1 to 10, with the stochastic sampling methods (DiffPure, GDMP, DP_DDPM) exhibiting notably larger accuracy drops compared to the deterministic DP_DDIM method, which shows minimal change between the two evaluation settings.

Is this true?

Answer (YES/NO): NO